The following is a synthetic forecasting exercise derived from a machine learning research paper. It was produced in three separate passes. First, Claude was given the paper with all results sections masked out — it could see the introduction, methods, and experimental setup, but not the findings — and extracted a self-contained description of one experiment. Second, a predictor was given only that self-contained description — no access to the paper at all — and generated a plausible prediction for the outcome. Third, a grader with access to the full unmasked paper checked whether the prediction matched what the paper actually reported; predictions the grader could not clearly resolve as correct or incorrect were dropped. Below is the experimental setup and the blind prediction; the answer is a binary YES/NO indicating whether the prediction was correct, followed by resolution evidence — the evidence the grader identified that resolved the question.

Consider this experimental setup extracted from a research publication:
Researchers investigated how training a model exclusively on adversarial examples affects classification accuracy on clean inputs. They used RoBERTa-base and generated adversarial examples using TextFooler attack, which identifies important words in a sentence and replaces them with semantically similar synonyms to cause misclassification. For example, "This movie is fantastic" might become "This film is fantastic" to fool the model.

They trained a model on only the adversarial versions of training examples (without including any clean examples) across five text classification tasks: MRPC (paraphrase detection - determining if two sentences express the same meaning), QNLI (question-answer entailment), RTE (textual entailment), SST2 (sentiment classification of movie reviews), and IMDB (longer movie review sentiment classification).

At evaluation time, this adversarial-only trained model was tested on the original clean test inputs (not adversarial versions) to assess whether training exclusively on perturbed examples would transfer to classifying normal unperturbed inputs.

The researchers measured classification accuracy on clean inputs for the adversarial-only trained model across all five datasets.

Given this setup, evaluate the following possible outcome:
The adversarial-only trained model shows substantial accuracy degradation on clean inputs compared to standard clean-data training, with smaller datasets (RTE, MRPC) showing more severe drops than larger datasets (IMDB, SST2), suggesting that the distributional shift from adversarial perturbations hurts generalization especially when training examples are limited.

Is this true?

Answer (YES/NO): NO